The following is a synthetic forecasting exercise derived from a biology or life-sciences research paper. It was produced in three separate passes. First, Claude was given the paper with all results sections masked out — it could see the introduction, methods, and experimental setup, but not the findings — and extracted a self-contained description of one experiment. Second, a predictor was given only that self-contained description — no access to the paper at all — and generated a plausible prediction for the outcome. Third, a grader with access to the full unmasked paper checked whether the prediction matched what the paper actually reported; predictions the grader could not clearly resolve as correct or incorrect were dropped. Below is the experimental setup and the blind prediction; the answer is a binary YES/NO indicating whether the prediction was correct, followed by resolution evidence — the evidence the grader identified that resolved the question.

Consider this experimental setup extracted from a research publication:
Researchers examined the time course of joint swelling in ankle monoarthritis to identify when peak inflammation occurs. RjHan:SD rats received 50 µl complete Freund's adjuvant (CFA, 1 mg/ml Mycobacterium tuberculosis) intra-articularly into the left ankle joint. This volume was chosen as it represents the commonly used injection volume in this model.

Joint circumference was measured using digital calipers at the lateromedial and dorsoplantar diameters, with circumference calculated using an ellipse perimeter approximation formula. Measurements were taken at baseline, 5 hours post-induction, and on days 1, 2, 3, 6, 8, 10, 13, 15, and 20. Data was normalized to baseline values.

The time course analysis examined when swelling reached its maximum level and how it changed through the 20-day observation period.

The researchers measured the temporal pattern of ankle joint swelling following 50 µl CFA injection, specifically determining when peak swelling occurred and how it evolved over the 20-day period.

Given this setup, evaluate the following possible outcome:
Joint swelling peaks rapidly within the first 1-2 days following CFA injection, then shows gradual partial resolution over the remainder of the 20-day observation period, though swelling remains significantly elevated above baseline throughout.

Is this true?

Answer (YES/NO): NO